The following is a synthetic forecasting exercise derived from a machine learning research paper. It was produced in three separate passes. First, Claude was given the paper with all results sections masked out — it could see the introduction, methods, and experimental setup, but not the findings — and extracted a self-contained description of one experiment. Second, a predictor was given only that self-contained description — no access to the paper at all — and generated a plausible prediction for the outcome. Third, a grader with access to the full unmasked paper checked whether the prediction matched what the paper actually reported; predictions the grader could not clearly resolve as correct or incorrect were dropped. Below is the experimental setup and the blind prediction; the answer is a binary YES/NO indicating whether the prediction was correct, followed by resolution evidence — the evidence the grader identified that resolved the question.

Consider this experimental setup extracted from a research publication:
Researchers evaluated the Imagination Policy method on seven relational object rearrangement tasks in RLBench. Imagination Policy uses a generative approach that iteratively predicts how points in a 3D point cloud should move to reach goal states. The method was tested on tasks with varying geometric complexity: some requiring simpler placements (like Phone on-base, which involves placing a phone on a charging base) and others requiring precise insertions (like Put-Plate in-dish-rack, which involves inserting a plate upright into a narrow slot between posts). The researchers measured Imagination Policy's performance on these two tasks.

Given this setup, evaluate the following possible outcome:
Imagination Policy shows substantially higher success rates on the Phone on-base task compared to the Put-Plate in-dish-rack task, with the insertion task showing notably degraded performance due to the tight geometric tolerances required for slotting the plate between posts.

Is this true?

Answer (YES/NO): YES